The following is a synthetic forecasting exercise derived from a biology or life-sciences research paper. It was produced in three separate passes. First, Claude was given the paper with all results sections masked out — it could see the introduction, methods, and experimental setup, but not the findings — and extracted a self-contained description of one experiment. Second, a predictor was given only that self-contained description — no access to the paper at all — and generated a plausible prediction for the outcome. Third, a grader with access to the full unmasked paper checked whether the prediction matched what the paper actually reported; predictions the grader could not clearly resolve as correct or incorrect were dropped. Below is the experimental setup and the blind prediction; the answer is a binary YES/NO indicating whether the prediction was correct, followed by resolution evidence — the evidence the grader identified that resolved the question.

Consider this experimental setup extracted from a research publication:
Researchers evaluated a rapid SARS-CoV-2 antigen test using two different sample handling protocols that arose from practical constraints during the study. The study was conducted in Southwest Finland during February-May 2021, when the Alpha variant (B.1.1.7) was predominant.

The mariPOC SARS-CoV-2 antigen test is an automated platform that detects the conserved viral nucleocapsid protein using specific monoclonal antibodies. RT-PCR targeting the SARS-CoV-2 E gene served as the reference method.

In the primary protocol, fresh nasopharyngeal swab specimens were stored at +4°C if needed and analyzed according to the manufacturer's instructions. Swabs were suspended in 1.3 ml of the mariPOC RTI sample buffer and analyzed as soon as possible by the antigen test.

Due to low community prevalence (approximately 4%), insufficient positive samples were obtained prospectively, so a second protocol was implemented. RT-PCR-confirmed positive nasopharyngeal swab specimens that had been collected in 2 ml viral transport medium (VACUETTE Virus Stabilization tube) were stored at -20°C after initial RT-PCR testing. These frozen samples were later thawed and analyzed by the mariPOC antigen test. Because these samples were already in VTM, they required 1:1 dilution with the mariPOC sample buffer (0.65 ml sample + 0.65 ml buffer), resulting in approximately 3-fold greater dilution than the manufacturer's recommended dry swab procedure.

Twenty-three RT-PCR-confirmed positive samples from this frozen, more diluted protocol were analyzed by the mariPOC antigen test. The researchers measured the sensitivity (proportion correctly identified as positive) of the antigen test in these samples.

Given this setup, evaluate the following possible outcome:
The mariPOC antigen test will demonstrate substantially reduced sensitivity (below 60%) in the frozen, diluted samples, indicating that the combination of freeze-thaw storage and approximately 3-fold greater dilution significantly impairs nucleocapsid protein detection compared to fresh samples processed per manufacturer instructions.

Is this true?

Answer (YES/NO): NO